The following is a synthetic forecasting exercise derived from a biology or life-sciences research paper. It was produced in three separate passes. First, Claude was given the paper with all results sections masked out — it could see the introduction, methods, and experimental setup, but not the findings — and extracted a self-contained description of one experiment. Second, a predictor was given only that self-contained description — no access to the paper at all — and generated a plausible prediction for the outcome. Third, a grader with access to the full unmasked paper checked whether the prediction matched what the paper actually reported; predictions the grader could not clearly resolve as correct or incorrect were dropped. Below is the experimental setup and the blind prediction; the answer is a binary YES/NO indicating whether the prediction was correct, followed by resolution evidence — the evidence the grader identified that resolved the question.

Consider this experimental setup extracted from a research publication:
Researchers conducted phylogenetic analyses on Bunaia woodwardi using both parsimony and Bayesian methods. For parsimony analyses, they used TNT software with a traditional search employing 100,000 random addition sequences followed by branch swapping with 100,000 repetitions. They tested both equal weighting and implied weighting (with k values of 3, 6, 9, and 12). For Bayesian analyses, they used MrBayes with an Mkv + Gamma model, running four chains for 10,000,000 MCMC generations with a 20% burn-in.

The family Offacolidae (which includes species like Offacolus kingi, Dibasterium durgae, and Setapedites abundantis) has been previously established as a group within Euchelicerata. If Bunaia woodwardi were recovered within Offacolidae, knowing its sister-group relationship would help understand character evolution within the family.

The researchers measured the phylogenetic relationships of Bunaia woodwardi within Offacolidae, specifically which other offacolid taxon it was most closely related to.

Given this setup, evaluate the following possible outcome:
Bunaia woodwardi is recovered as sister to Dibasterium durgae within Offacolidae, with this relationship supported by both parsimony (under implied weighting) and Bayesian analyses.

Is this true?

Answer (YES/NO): NO